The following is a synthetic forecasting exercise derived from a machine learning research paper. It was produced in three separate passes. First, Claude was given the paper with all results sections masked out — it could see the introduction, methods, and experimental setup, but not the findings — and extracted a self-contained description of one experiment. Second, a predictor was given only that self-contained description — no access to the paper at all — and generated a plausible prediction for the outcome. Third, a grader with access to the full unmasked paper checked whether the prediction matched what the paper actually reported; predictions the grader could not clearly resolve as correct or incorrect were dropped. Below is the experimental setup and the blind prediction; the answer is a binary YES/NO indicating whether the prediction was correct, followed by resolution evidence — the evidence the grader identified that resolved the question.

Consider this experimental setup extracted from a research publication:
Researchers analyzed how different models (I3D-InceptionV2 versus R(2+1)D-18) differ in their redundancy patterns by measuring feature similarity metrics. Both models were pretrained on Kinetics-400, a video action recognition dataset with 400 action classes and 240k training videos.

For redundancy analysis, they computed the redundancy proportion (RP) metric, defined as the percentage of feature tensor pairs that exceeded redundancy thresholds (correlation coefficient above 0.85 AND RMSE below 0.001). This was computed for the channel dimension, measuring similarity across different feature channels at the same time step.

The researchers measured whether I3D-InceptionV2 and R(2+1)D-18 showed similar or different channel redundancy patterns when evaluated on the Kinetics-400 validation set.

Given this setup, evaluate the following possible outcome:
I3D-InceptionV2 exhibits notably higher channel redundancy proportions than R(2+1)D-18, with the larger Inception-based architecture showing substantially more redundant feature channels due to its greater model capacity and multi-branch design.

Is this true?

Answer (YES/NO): NO